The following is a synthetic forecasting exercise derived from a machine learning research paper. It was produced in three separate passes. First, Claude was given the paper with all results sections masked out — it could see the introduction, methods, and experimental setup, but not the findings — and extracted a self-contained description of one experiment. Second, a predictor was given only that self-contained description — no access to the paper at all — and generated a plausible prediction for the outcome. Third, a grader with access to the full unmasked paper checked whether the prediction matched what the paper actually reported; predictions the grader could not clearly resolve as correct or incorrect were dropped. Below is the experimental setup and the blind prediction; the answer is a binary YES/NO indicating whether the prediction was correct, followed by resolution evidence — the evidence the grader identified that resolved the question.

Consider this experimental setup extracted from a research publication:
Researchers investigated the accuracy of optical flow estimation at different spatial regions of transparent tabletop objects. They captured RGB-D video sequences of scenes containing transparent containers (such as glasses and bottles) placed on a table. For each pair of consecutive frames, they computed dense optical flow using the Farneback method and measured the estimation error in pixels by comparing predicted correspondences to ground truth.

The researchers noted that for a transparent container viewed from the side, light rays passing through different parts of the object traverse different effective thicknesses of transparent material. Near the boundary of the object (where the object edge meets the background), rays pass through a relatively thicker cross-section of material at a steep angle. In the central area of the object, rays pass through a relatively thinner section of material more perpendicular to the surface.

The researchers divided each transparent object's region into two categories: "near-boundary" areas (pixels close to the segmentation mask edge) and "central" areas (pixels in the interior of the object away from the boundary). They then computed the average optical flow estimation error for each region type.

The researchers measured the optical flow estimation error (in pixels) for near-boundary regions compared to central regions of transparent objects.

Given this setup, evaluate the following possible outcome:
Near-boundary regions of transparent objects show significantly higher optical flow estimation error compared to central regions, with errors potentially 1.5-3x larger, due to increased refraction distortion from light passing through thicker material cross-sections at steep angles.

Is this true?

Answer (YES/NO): NO